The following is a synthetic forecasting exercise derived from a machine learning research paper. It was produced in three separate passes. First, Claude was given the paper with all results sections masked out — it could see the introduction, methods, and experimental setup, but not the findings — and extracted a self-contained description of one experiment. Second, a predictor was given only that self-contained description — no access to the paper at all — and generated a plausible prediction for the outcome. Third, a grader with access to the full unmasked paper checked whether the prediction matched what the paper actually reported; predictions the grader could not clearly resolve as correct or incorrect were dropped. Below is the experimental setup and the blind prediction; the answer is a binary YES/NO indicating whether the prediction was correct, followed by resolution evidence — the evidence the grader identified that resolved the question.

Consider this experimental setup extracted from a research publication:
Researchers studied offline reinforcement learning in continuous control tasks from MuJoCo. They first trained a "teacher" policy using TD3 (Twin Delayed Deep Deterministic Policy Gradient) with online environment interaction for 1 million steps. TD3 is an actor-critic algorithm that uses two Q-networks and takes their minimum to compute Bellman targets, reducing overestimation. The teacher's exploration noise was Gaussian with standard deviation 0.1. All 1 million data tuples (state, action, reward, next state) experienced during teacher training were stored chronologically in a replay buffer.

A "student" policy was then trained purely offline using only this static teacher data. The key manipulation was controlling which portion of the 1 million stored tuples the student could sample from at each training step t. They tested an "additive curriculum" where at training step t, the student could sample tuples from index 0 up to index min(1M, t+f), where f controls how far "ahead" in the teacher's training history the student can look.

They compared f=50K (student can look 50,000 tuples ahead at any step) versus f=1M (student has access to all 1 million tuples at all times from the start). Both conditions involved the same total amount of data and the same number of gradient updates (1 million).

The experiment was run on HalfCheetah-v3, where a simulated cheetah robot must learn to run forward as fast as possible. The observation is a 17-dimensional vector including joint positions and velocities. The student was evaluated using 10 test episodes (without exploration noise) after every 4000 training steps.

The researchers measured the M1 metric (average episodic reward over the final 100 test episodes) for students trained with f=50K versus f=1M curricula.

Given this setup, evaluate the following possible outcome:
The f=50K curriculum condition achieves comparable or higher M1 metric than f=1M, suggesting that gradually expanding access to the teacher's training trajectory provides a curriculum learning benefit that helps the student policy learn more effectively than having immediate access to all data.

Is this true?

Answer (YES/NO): YES